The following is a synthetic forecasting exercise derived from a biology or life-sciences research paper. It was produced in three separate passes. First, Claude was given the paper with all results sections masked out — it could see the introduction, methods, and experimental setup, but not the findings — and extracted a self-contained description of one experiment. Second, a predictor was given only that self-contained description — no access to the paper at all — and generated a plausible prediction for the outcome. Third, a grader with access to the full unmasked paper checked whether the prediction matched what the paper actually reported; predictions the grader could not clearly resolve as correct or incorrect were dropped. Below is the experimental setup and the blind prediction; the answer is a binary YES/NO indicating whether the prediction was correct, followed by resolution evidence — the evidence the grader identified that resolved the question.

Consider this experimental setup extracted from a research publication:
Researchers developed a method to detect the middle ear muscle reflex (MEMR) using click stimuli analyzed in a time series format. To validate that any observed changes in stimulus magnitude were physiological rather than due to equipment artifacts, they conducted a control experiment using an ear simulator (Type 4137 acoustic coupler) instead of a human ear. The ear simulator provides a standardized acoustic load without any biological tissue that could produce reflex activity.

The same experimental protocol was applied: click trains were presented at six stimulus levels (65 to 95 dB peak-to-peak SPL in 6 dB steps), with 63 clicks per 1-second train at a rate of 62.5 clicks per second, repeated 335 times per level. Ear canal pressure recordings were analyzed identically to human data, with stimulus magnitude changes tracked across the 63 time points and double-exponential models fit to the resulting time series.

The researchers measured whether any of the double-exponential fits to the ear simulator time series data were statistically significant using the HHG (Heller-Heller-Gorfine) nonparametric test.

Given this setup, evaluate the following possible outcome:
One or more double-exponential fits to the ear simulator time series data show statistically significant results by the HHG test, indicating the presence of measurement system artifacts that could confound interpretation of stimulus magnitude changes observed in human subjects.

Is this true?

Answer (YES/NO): NO